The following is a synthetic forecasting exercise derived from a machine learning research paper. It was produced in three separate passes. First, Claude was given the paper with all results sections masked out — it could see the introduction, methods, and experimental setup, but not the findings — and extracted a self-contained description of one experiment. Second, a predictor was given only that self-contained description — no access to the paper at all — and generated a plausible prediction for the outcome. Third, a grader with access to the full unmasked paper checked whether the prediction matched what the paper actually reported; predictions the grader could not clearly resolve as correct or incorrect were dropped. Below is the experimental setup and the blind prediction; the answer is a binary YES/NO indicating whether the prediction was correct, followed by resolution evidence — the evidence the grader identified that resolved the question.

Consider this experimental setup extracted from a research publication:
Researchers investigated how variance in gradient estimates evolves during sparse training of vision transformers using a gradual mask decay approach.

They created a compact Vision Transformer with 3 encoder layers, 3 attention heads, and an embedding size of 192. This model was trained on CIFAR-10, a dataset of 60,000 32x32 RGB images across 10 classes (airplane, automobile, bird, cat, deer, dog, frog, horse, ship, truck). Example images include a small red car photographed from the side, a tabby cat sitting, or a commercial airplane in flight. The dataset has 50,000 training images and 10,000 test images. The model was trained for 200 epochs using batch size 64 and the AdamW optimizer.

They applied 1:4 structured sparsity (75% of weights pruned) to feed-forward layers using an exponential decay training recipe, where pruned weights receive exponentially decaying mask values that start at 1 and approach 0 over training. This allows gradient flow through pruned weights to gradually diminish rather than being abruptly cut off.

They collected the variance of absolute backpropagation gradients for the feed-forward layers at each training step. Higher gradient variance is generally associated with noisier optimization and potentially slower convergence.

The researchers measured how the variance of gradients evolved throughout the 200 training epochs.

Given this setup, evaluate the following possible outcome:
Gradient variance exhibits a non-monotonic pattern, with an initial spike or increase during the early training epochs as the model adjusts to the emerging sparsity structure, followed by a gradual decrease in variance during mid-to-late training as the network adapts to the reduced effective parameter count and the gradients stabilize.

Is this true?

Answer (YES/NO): NO